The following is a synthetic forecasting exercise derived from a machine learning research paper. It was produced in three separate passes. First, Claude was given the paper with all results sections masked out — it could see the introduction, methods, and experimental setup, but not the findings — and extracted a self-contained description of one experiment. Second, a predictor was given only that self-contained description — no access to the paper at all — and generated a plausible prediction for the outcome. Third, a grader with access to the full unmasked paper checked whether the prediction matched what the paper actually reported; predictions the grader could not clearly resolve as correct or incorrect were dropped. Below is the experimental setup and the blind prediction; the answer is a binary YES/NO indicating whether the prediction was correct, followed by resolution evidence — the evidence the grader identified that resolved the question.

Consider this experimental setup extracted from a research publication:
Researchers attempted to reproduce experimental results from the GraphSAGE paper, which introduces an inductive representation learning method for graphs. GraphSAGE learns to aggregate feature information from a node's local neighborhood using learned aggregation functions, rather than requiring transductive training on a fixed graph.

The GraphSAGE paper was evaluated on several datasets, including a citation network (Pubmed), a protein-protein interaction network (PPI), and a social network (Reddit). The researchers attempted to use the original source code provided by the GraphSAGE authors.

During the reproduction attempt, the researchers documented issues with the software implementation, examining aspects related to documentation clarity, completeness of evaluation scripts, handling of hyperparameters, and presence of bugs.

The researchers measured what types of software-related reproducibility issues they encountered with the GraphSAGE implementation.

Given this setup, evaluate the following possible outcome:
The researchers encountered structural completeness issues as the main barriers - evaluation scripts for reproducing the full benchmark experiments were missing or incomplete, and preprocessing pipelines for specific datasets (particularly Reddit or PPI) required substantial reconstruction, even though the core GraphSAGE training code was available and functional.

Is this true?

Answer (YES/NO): NO